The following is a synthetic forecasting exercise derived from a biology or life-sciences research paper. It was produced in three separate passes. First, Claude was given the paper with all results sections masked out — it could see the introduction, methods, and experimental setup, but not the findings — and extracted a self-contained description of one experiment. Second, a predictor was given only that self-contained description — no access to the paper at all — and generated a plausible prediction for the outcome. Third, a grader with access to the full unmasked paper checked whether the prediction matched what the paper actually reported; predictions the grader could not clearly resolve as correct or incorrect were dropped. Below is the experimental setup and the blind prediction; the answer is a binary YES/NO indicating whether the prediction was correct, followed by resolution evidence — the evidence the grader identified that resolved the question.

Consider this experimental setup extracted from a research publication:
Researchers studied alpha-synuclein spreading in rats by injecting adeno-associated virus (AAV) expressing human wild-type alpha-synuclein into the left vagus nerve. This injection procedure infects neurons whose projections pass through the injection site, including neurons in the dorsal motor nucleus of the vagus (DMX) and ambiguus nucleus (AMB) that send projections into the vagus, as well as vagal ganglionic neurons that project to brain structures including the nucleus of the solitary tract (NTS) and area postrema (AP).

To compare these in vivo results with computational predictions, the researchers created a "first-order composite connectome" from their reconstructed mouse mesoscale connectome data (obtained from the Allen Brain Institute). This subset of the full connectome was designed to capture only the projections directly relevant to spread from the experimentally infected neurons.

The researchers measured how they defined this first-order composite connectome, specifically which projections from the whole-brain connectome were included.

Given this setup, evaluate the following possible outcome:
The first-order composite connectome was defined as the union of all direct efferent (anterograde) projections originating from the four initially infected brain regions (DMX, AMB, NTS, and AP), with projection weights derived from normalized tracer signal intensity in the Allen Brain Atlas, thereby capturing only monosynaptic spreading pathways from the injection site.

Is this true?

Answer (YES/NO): NO